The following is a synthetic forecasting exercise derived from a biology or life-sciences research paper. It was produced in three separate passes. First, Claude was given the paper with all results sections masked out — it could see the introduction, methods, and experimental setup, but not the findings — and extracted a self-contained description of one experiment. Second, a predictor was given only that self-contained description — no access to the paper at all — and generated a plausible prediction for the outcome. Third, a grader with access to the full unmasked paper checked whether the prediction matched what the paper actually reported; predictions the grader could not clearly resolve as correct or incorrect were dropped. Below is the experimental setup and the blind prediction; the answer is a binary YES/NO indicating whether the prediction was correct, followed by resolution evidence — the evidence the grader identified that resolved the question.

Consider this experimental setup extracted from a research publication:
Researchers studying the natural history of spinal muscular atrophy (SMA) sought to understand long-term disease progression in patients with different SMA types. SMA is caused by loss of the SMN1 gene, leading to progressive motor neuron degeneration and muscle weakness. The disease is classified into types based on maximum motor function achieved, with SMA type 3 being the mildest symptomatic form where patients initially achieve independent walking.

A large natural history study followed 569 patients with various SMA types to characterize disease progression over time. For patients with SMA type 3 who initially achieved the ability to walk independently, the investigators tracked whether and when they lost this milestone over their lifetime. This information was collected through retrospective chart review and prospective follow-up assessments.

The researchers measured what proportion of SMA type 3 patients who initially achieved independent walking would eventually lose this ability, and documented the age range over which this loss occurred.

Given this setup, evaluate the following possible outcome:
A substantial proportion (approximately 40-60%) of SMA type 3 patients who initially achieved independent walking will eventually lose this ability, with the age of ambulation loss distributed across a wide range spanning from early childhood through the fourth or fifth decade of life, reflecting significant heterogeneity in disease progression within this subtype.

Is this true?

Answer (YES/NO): YES